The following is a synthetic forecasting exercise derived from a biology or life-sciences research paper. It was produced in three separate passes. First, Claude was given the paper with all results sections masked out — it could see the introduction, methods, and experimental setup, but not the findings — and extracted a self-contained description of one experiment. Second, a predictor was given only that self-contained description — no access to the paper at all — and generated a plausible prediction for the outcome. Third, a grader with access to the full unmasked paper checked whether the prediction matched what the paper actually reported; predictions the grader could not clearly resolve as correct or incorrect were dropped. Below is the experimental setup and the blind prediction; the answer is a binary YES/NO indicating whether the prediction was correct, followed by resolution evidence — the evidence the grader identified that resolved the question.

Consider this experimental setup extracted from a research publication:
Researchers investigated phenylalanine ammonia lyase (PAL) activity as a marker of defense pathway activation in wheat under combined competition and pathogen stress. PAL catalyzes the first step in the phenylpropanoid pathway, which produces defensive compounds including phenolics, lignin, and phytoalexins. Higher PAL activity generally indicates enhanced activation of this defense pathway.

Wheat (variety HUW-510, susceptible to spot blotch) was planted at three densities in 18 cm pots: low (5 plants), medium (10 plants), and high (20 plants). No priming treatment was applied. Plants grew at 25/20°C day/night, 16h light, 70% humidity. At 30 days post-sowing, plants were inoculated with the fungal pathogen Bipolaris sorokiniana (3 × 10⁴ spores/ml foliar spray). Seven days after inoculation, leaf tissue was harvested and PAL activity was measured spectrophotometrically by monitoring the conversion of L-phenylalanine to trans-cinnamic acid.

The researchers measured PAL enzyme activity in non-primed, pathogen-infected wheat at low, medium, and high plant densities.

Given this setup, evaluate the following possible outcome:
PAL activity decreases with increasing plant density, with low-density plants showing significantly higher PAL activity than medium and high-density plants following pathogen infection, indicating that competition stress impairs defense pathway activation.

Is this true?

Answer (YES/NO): NO